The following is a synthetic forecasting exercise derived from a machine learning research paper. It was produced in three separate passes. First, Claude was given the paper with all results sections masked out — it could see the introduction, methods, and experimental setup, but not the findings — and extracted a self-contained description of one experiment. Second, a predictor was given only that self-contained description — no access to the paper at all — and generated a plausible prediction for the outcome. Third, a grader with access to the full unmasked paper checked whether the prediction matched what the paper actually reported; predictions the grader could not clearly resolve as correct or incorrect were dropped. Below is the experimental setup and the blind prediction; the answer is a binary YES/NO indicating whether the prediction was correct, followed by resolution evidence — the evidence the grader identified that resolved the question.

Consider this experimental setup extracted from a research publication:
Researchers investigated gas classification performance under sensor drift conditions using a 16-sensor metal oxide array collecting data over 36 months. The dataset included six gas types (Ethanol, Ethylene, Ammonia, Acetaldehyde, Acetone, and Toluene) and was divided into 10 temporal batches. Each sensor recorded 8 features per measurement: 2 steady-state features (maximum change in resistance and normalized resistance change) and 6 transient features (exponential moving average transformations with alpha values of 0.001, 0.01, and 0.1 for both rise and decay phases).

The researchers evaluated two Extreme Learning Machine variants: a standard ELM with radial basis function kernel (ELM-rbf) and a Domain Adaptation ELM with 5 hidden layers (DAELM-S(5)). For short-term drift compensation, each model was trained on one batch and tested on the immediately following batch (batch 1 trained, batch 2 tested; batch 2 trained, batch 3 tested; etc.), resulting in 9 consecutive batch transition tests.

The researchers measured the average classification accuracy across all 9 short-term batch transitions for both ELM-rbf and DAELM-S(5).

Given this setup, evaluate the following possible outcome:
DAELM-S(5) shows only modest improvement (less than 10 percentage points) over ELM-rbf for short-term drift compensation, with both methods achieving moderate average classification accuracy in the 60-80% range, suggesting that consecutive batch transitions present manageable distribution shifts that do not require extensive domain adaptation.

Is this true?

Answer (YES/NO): YES